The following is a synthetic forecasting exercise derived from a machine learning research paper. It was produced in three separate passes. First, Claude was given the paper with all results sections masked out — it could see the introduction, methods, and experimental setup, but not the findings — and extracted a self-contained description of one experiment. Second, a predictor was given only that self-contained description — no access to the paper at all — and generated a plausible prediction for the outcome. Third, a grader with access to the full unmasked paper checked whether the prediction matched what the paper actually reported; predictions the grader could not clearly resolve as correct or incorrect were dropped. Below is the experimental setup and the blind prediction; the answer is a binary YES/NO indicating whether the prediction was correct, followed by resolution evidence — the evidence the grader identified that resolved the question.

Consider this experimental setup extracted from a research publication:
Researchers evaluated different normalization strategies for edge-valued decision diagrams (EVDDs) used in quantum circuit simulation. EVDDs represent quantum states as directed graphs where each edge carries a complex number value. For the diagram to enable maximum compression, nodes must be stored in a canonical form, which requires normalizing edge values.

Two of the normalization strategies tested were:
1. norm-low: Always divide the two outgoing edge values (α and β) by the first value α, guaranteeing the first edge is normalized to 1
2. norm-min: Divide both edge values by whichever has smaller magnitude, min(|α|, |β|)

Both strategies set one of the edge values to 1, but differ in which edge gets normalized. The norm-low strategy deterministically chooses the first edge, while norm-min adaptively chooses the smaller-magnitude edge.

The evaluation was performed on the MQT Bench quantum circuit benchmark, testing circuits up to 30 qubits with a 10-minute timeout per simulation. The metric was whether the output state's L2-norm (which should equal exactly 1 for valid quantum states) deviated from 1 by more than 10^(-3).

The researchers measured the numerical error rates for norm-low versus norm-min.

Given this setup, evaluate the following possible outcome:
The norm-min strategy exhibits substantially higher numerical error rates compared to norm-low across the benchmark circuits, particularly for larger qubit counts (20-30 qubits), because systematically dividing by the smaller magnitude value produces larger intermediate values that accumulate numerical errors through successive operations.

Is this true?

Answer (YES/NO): YES